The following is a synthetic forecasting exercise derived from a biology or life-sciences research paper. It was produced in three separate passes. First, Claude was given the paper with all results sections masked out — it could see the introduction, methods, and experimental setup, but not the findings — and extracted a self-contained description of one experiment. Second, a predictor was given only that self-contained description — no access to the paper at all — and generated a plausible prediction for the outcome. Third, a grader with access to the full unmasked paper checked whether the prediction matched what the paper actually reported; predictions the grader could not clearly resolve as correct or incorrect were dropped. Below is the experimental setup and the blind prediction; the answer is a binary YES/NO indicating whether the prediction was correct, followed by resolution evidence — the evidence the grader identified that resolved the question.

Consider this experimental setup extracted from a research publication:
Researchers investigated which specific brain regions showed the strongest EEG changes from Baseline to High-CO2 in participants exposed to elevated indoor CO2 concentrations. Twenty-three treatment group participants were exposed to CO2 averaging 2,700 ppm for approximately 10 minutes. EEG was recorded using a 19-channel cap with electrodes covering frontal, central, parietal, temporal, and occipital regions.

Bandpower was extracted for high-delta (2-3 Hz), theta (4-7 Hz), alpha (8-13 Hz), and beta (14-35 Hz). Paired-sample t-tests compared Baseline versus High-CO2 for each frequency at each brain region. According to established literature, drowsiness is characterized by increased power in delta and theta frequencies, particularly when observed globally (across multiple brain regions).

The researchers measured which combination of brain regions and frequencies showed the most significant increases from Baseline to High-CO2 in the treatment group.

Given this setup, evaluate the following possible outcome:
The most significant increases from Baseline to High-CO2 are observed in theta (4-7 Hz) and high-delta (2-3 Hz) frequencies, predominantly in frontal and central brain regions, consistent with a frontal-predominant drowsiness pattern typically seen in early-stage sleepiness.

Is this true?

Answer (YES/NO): NO